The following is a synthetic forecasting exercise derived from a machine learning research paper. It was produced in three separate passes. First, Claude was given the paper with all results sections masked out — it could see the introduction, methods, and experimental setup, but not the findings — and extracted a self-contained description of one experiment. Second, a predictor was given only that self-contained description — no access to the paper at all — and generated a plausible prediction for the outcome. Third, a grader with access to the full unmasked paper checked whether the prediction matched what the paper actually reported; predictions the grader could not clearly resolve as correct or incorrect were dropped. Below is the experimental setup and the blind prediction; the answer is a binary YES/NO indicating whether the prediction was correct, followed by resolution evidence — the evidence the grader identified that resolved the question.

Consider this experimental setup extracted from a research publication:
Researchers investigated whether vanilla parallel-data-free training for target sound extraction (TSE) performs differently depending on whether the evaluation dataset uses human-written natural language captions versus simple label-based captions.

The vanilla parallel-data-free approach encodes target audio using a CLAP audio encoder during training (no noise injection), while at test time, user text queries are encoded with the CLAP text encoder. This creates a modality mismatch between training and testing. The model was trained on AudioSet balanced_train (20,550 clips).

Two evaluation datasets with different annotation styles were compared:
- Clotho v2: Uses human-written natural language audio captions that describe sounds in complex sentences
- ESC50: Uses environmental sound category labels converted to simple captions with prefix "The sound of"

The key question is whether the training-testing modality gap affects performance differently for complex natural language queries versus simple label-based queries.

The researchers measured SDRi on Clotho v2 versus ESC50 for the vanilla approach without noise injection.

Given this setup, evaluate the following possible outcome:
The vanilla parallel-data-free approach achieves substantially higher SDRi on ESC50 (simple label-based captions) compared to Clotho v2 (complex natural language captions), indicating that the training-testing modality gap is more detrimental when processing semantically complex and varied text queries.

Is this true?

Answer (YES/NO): YES